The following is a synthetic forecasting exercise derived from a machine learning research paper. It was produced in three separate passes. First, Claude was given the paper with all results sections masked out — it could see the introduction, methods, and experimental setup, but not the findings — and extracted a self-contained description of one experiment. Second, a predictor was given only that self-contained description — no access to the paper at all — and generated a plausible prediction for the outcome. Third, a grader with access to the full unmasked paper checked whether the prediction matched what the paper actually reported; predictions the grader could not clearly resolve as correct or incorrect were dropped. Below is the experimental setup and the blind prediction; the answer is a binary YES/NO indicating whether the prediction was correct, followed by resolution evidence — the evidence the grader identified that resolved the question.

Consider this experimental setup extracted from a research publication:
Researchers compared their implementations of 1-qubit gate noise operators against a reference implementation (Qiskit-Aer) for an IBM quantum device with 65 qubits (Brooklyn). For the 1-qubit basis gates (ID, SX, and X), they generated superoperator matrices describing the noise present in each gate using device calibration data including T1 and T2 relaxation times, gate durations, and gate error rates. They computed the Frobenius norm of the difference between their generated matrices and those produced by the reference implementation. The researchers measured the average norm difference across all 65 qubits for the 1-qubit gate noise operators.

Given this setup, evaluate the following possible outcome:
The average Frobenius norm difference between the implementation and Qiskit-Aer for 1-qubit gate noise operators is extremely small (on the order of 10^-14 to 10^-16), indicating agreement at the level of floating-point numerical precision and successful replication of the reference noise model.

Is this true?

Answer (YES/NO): YES